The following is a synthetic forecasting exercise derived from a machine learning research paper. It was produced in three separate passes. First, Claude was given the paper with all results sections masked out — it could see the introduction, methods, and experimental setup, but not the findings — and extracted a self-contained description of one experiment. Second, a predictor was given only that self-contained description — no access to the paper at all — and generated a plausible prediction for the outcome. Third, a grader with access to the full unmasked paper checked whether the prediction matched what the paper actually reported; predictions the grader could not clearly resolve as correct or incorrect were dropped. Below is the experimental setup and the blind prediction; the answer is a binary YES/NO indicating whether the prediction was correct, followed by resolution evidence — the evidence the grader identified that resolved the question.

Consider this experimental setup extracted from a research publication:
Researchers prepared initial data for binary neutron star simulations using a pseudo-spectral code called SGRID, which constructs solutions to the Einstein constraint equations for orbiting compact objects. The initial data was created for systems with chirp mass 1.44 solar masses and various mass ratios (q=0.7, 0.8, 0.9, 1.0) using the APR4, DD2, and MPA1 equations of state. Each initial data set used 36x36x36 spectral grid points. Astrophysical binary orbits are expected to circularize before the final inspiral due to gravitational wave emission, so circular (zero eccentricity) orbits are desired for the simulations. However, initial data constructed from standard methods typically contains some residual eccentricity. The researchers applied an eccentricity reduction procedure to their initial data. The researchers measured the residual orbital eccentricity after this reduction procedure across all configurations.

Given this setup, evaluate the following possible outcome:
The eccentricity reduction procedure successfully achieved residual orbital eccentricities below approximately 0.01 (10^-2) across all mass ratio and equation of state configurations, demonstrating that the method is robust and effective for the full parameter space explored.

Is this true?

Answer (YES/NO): YES